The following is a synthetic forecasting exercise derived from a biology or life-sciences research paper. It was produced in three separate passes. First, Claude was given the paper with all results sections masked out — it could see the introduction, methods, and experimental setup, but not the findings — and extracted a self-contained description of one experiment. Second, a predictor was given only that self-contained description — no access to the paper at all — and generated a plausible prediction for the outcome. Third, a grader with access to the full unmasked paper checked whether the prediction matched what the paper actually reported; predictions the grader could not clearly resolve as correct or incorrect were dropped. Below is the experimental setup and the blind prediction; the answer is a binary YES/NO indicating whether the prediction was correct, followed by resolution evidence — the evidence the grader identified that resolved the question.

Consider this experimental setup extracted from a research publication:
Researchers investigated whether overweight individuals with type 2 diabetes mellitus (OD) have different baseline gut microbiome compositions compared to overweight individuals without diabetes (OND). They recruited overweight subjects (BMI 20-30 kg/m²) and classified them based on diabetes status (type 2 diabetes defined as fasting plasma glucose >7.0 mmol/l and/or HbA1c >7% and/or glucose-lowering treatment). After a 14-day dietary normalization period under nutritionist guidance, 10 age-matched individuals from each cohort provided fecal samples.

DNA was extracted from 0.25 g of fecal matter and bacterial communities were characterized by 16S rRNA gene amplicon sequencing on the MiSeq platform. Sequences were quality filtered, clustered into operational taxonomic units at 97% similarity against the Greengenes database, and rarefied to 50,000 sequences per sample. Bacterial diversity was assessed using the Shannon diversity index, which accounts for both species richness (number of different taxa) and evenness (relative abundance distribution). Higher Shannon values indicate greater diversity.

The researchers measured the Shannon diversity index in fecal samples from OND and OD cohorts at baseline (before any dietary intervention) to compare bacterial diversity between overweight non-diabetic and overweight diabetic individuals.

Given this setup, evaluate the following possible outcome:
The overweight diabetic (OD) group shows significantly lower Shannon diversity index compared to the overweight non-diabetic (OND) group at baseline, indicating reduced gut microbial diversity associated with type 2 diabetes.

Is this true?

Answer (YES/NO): YES